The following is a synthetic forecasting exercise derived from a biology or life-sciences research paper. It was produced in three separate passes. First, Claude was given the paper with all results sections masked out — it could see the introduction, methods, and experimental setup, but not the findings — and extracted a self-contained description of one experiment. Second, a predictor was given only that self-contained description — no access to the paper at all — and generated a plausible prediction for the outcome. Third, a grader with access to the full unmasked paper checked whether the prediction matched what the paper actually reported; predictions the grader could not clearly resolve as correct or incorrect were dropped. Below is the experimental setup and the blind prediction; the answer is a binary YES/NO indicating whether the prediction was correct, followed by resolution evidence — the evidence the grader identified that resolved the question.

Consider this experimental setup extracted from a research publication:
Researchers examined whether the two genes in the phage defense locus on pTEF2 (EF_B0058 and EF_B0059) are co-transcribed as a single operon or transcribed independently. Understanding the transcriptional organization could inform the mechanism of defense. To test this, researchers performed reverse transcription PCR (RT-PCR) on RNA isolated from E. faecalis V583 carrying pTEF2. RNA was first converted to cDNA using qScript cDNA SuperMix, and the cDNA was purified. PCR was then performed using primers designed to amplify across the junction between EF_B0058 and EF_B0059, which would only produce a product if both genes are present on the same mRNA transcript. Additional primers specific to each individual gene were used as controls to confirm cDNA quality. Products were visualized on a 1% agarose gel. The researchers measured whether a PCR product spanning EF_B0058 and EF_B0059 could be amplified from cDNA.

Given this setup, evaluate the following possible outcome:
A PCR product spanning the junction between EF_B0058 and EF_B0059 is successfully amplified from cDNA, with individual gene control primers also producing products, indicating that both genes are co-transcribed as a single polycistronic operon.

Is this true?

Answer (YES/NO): YES